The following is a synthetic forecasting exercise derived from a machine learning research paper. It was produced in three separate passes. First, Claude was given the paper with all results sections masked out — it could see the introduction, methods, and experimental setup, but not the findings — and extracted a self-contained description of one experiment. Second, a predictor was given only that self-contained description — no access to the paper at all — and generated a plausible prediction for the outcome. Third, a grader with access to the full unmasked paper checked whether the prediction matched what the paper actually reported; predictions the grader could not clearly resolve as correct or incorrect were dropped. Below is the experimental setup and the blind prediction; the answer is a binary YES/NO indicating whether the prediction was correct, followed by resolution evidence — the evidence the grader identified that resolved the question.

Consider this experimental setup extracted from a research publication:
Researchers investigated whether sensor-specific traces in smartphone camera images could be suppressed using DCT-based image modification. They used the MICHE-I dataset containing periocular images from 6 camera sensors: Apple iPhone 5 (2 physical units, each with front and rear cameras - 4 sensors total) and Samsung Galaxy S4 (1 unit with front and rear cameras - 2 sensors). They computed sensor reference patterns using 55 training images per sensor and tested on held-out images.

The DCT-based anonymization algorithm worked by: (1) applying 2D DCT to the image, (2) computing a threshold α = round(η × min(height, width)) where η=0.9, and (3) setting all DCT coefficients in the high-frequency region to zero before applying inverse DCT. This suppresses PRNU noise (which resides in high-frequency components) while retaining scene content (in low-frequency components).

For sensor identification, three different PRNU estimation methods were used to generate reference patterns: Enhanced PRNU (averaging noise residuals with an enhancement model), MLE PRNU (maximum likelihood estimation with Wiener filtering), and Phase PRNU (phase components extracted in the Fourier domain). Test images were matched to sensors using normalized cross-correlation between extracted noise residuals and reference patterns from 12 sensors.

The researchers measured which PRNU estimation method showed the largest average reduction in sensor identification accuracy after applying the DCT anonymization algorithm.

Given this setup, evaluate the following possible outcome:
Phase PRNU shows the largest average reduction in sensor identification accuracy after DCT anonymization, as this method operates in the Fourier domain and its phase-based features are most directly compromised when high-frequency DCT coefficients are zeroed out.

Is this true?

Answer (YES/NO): NO